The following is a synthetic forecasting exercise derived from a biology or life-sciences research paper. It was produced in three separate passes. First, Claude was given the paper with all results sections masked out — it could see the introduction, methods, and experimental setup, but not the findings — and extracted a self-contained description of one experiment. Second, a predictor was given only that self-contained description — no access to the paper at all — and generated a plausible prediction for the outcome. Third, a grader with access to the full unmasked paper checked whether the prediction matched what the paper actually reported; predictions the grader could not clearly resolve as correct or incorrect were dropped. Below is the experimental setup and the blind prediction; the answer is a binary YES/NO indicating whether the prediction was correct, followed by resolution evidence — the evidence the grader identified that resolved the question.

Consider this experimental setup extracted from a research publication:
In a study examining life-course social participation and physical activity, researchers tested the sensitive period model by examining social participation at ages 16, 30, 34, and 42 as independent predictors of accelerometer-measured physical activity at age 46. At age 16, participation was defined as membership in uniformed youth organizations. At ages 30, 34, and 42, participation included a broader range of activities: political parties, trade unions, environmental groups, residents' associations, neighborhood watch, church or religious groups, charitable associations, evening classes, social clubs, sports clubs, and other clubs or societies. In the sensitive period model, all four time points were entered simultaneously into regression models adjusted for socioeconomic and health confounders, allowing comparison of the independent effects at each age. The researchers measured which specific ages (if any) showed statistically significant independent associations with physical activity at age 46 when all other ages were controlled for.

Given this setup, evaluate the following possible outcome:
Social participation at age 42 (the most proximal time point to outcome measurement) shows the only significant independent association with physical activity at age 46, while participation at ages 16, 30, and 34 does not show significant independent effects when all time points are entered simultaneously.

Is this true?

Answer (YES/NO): YES